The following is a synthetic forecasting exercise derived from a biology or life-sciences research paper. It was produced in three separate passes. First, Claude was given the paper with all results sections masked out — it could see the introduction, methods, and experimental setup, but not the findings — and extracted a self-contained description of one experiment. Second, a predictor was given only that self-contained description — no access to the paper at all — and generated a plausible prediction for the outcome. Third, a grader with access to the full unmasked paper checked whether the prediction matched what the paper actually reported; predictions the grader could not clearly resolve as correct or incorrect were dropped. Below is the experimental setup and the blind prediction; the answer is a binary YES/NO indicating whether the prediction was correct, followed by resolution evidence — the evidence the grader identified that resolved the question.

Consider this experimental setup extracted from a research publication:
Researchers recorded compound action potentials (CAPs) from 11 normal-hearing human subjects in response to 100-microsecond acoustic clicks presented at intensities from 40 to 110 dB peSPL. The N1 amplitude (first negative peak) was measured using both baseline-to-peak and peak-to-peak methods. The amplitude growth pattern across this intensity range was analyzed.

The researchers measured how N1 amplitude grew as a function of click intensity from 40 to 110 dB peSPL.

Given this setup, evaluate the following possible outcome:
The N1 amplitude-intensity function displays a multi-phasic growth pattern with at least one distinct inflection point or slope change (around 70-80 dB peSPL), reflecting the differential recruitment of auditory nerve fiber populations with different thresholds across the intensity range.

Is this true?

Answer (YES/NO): YES